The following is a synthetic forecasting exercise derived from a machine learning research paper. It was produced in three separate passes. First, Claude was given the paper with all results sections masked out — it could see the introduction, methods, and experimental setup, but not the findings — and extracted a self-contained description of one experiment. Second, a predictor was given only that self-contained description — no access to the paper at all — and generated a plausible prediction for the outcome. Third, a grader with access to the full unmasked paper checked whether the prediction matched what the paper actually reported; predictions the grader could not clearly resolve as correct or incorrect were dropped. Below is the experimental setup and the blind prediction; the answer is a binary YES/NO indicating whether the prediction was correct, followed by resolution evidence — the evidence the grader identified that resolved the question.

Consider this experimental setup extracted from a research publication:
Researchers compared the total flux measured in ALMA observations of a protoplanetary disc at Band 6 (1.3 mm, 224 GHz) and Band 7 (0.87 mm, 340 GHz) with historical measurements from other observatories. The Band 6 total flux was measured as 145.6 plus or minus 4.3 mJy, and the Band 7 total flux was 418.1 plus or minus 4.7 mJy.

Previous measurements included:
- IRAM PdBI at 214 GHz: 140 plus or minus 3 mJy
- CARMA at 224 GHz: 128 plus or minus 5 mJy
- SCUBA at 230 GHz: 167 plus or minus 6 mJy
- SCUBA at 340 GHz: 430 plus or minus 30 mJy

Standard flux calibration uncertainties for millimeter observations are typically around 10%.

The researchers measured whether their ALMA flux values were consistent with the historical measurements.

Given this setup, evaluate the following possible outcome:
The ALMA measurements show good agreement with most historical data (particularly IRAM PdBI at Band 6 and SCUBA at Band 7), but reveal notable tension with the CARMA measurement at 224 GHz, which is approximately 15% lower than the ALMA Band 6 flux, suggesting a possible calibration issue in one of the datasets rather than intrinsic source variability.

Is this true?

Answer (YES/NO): NO